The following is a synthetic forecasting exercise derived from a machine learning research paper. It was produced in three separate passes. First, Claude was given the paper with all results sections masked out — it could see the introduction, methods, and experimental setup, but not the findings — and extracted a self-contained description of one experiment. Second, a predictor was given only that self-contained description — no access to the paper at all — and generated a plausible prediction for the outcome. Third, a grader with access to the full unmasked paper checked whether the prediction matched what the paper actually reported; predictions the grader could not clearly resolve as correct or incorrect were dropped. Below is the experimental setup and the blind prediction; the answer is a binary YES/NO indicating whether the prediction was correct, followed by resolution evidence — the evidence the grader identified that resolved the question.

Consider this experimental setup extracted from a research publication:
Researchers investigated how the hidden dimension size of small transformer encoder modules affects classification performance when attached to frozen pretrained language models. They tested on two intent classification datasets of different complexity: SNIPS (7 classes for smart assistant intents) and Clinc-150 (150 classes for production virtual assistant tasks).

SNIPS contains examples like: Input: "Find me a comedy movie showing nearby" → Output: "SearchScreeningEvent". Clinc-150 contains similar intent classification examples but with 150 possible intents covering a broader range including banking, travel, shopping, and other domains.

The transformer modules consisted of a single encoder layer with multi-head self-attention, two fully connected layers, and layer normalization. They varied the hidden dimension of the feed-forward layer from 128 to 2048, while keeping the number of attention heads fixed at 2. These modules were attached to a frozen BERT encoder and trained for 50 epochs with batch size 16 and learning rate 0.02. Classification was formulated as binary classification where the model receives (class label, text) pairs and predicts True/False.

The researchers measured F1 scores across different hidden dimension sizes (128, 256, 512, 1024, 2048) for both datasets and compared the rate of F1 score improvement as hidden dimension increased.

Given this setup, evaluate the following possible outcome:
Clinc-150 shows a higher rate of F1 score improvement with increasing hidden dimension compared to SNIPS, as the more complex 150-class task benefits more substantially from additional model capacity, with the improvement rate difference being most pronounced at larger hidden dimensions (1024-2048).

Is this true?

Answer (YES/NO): NO